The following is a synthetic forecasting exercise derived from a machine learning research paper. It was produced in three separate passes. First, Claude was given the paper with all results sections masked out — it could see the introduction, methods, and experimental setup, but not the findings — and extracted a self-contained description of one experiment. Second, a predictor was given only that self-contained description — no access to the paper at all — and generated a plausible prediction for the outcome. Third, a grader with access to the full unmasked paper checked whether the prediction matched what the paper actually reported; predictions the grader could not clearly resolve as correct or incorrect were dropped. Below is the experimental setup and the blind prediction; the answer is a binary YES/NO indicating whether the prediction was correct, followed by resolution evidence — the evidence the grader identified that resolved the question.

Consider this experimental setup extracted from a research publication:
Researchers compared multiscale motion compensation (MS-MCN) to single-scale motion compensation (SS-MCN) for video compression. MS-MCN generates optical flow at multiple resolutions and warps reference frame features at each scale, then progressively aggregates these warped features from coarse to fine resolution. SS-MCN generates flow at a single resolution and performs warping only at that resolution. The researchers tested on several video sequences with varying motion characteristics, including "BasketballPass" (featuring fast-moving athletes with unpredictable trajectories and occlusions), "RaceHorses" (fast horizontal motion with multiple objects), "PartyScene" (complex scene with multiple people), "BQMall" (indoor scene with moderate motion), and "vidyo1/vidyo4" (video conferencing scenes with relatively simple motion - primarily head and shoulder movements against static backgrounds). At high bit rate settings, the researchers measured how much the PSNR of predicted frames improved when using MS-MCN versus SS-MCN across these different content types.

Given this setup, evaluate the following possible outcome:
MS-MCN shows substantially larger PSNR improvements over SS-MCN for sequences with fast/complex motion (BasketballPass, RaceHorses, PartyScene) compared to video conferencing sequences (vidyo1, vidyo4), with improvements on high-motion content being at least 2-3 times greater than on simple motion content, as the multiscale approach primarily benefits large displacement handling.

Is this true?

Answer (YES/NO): NO